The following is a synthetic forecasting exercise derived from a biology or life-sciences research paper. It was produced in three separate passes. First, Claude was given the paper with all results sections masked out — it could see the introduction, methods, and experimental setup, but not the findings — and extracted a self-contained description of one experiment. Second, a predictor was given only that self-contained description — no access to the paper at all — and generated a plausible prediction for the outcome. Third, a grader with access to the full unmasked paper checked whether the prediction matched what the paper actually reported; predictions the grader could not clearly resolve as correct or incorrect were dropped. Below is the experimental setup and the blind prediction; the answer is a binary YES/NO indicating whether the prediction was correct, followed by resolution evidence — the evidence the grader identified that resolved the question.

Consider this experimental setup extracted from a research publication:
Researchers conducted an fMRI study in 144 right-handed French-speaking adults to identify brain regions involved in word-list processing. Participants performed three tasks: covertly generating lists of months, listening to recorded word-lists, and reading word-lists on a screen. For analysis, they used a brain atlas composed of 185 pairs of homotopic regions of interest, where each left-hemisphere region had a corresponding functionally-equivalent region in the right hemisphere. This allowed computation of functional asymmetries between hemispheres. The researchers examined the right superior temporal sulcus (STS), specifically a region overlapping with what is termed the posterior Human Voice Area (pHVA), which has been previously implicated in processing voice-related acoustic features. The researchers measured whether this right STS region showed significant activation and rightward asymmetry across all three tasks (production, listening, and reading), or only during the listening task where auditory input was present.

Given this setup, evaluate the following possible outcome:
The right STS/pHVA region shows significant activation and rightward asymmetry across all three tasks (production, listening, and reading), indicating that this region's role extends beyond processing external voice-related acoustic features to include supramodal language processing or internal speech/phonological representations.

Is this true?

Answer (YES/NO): YES